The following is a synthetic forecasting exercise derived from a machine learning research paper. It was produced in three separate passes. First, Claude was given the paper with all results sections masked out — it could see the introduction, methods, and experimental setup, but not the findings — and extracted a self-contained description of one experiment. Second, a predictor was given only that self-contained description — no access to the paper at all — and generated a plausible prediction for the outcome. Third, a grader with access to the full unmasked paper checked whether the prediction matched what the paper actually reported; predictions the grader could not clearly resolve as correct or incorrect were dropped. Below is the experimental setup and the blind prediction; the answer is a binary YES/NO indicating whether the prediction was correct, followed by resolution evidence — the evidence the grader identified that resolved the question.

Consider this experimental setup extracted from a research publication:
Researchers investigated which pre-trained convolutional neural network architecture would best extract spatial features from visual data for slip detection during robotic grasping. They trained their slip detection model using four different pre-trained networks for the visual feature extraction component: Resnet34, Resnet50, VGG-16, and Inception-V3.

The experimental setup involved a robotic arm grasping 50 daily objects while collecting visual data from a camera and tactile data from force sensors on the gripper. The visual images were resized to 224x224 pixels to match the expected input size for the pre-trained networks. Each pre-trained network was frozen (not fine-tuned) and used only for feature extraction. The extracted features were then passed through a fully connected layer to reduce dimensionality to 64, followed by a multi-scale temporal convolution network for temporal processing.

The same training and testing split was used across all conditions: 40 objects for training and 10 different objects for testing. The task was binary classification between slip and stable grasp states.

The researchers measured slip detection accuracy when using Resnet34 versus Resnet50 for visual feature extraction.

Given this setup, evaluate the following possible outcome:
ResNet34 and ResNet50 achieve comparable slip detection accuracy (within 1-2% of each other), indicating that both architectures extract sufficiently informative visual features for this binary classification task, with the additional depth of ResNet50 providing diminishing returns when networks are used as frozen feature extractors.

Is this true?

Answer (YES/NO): NO